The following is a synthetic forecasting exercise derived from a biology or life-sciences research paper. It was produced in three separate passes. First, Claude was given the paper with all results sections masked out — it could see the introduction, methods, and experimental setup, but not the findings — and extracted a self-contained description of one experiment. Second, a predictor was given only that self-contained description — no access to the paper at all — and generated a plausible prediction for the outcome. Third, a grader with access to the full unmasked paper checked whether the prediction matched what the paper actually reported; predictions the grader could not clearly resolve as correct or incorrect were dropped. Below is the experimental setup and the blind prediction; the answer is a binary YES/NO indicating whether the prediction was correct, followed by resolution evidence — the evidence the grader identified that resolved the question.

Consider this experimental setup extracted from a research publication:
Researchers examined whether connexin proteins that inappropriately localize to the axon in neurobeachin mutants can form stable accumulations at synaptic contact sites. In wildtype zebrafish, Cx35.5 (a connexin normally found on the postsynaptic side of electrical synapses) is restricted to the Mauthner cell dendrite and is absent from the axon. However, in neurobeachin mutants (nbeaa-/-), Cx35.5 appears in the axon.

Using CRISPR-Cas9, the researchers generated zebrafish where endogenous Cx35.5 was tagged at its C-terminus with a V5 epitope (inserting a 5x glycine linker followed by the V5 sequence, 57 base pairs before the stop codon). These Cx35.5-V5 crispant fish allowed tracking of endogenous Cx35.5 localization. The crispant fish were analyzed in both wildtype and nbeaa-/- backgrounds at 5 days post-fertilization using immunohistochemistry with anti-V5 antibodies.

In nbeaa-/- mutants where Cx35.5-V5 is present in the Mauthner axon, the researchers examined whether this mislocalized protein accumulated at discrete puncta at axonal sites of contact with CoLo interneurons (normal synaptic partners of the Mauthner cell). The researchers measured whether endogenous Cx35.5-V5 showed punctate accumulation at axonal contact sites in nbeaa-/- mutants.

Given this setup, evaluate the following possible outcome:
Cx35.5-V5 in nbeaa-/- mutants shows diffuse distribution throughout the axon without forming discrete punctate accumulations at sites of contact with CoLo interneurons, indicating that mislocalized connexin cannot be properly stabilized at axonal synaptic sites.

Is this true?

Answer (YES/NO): NO